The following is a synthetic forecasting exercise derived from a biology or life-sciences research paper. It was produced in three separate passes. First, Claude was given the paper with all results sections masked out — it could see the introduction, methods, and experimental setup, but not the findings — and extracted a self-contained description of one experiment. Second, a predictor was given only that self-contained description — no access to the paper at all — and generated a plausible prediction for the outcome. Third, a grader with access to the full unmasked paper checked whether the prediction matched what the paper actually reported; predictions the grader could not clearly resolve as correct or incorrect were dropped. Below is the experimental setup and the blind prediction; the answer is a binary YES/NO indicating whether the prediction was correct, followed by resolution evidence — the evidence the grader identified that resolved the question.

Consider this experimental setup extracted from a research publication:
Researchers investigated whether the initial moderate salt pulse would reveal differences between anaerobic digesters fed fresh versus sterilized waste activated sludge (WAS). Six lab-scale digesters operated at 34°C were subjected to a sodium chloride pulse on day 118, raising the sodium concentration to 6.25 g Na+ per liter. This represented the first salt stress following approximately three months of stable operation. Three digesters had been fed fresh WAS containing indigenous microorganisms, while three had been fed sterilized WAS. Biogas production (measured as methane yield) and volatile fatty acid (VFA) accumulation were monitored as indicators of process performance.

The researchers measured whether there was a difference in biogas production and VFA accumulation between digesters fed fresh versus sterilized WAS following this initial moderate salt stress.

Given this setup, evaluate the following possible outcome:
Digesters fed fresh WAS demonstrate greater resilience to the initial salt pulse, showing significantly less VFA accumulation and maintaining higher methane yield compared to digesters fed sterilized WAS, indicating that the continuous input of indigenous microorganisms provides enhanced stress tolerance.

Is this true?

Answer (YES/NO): NO